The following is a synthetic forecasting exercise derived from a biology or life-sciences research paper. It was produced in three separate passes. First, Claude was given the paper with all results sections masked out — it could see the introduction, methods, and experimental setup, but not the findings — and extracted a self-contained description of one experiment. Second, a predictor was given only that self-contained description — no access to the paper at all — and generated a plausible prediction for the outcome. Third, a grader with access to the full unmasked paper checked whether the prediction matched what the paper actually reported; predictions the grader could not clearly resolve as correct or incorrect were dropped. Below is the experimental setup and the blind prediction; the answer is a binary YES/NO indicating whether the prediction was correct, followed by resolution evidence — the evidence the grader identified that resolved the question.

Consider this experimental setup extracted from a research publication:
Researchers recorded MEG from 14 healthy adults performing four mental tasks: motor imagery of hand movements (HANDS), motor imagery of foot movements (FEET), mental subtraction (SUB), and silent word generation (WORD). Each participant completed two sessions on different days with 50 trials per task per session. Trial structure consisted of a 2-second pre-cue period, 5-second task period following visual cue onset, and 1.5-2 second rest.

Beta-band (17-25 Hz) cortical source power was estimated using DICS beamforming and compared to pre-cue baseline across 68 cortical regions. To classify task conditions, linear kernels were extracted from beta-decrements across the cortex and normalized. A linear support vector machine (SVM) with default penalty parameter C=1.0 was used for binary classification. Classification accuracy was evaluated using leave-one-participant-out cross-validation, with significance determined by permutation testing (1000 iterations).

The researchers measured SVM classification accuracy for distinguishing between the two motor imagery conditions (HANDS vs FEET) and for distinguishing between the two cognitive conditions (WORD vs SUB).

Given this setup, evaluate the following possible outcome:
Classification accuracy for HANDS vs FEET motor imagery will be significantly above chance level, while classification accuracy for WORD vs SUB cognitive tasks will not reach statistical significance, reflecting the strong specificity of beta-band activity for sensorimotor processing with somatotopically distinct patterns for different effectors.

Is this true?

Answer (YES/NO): NO